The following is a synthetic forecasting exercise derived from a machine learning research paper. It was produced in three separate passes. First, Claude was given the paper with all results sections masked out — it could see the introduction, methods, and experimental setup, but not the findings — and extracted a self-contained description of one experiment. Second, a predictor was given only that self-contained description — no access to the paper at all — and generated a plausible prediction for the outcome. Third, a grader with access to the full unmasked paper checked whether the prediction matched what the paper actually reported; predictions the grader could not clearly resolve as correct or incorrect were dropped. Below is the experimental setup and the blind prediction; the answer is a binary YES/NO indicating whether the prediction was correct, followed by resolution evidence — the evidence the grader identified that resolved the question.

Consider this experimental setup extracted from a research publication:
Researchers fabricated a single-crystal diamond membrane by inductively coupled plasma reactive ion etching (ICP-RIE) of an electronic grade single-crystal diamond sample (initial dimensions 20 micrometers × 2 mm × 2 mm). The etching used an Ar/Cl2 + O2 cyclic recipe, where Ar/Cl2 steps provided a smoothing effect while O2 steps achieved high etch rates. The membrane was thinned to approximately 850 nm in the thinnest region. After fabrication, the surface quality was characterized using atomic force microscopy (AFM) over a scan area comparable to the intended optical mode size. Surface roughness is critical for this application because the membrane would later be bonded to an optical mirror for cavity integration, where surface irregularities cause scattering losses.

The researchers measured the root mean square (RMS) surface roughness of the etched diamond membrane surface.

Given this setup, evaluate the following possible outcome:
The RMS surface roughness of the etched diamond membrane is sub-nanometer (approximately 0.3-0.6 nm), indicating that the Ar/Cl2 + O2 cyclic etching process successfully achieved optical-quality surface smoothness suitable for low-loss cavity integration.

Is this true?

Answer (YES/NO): YES